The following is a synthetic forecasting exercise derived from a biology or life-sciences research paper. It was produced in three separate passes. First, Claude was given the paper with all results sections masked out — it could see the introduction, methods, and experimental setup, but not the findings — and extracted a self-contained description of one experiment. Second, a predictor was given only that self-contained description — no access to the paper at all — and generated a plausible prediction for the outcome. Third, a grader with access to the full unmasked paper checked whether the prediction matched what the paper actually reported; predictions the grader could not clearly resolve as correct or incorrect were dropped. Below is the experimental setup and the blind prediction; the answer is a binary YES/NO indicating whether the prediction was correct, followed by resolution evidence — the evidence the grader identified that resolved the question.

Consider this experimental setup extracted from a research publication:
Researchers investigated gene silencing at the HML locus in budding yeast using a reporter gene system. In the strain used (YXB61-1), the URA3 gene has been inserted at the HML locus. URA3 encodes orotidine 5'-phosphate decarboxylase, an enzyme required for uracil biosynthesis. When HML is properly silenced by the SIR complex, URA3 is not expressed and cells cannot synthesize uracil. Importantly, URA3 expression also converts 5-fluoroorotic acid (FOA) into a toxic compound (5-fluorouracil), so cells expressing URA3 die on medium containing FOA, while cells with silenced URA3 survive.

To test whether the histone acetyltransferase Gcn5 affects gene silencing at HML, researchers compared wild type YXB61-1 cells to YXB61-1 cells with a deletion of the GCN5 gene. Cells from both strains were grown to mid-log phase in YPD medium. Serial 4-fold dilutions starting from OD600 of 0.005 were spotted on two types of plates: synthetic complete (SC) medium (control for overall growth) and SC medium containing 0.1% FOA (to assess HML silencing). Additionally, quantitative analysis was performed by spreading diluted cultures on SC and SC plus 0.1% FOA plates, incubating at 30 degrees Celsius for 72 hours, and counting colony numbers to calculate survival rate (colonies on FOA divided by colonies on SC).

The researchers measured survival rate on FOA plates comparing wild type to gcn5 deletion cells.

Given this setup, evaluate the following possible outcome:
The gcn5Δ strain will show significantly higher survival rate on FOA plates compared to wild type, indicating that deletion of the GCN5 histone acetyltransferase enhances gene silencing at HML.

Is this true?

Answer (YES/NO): YES